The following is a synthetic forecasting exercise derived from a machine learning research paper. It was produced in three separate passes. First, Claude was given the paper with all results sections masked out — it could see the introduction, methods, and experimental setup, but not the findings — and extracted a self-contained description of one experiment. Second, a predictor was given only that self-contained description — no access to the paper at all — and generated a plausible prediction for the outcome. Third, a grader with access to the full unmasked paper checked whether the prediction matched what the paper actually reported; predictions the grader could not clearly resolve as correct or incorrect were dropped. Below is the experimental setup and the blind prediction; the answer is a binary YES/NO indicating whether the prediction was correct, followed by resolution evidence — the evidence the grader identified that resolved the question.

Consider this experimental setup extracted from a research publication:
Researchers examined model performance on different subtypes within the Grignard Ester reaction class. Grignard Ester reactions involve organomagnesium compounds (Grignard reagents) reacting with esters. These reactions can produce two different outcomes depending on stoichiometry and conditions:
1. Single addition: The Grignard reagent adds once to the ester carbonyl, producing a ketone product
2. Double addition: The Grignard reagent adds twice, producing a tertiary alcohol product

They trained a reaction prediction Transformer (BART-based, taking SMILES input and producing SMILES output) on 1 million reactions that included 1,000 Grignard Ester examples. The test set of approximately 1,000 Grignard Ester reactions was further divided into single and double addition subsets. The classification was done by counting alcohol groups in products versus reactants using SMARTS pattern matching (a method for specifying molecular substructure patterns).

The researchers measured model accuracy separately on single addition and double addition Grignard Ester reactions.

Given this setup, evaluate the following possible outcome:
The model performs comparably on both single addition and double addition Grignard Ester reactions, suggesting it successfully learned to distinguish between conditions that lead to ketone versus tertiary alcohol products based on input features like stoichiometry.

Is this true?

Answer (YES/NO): NO